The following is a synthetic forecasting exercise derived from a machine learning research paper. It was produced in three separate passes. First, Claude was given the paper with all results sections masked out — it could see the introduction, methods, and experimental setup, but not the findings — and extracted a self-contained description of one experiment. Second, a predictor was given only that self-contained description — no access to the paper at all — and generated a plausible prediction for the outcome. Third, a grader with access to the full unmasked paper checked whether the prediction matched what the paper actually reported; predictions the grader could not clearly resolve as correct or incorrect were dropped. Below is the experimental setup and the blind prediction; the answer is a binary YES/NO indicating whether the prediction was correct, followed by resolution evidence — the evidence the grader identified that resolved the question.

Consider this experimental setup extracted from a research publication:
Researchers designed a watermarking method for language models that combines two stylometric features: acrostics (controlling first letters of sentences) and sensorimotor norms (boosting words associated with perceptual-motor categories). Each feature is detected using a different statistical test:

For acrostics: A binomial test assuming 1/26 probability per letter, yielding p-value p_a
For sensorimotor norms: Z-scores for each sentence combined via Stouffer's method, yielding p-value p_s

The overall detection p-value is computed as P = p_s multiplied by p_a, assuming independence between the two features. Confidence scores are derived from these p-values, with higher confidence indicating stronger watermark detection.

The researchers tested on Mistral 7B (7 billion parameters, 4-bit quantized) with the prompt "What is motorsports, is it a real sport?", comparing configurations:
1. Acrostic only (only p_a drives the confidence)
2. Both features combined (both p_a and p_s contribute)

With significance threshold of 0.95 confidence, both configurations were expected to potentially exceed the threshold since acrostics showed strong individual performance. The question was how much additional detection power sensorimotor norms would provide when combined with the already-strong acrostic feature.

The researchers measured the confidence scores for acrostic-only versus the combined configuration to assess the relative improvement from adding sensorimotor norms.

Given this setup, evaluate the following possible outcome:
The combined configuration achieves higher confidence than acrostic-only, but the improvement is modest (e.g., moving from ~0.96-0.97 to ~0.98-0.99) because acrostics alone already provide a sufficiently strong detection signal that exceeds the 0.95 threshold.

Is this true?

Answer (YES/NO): YES